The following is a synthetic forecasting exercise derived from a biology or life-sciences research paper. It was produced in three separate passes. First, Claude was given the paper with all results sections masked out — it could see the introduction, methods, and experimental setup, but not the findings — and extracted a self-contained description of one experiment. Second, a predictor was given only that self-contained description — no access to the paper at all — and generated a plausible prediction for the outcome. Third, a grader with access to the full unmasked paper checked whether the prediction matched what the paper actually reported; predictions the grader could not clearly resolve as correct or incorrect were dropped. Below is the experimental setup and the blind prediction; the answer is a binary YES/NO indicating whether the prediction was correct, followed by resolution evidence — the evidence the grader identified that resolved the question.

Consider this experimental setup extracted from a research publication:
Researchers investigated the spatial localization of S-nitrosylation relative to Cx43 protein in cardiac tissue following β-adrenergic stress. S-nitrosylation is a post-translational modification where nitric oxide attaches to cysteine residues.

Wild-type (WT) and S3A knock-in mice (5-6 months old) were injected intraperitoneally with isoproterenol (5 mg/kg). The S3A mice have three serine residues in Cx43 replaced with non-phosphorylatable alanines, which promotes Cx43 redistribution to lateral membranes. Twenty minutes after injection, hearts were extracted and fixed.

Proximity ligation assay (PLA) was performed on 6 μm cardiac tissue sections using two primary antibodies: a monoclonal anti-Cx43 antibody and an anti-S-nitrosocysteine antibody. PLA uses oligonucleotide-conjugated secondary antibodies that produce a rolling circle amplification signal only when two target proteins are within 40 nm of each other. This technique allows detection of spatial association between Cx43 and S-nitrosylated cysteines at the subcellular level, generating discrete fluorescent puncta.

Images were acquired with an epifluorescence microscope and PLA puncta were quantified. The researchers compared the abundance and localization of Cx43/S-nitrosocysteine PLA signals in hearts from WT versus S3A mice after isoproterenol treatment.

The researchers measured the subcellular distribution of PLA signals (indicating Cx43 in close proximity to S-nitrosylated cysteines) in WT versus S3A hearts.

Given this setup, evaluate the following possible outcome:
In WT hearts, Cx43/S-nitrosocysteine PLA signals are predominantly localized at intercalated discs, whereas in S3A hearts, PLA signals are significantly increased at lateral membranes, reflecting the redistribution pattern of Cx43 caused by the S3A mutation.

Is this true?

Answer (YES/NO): YES